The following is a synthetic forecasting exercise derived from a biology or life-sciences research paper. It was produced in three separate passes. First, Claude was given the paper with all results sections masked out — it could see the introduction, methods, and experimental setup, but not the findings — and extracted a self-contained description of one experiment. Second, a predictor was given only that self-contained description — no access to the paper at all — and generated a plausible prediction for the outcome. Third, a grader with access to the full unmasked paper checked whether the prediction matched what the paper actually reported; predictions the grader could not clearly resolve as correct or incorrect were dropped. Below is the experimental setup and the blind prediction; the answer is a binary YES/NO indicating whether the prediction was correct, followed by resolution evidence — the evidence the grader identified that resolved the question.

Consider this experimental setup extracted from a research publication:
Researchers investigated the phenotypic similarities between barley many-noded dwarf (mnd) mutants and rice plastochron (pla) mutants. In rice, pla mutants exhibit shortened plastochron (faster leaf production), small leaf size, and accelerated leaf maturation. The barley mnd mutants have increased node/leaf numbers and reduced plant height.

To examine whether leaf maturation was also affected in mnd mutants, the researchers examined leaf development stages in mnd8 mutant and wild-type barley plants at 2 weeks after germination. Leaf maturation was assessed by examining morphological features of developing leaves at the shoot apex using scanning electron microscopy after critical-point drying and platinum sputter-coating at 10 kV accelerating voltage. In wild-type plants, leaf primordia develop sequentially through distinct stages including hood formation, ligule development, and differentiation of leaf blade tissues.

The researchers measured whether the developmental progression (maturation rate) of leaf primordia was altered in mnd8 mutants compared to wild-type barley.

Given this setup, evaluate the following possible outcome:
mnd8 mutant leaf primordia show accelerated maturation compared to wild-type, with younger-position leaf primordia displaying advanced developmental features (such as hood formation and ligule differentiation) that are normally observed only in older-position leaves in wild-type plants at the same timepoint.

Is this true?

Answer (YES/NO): NO